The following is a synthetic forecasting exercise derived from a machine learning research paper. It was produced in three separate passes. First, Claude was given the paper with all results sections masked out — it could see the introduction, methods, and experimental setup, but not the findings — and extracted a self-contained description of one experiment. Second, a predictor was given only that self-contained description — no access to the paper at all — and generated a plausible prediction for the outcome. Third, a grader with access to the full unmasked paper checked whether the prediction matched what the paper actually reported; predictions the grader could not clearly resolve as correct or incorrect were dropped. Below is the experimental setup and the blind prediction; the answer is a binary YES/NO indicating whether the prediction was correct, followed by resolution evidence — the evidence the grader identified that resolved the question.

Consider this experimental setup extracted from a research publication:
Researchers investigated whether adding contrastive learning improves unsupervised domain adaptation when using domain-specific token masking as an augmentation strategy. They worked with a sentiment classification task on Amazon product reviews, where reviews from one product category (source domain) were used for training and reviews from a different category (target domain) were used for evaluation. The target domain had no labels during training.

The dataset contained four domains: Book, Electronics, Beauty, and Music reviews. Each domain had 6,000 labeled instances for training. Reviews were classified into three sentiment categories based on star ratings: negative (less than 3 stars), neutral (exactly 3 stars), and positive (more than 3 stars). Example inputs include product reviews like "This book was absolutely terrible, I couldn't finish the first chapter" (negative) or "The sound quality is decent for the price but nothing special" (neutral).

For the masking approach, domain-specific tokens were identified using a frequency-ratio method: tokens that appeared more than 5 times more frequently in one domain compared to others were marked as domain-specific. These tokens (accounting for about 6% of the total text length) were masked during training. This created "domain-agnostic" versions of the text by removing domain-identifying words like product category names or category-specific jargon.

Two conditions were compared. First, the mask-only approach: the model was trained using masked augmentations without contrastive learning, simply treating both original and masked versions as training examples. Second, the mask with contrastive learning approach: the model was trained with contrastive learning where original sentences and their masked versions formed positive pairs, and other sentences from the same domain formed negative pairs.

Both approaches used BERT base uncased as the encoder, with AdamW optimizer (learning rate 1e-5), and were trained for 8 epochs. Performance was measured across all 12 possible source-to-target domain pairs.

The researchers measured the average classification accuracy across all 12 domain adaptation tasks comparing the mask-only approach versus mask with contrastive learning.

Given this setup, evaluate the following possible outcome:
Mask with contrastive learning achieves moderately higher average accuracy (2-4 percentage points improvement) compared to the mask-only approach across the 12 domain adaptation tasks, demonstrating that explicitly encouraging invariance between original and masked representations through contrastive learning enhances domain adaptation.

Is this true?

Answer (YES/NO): YES